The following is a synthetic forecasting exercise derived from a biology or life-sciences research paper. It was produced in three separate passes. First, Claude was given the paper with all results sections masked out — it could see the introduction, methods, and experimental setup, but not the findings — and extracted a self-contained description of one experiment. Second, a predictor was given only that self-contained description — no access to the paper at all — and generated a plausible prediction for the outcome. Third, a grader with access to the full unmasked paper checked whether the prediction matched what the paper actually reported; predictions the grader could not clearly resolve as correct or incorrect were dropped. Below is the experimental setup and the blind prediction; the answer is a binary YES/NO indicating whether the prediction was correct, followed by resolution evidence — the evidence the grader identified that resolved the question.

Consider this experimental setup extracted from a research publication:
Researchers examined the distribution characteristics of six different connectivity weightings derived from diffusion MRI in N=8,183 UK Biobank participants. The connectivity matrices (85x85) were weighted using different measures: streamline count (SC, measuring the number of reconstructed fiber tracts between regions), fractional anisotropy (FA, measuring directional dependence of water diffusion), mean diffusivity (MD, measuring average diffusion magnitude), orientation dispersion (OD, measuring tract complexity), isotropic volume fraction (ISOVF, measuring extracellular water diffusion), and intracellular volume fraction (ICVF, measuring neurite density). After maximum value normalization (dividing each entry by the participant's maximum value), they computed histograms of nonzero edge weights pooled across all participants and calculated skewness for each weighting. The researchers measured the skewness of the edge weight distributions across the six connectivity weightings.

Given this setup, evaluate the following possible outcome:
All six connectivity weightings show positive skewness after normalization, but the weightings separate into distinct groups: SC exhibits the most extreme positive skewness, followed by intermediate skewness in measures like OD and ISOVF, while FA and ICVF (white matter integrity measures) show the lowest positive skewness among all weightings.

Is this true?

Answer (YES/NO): NO